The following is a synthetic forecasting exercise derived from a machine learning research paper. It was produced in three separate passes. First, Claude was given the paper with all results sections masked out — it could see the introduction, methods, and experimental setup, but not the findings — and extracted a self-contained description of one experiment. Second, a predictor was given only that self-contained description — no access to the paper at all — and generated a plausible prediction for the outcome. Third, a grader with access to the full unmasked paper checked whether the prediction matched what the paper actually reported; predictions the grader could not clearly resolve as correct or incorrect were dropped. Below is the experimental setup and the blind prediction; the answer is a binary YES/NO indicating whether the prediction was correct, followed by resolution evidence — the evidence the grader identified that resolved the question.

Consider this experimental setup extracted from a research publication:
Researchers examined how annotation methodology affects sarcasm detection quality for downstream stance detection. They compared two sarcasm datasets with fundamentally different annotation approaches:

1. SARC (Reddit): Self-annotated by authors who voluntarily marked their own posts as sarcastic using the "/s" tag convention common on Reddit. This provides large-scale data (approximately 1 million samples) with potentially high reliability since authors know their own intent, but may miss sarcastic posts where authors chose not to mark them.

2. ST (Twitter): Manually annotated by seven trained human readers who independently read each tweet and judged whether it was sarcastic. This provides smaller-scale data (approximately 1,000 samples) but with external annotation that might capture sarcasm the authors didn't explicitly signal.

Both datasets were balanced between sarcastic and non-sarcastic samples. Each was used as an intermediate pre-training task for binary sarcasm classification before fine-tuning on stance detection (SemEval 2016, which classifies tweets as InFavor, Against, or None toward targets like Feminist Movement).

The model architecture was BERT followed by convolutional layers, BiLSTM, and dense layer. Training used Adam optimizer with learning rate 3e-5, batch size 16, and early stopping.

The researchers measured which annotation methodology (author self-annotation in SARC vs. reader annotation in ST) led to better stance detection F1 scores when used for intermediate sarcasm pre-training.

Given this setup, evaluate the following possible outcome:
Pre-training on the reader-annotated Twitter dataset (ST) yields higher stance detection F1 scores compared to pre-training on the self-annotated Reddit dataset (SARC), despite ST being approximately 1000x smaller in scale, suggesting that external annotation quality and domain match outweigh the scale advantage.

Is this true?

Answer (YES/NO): YES